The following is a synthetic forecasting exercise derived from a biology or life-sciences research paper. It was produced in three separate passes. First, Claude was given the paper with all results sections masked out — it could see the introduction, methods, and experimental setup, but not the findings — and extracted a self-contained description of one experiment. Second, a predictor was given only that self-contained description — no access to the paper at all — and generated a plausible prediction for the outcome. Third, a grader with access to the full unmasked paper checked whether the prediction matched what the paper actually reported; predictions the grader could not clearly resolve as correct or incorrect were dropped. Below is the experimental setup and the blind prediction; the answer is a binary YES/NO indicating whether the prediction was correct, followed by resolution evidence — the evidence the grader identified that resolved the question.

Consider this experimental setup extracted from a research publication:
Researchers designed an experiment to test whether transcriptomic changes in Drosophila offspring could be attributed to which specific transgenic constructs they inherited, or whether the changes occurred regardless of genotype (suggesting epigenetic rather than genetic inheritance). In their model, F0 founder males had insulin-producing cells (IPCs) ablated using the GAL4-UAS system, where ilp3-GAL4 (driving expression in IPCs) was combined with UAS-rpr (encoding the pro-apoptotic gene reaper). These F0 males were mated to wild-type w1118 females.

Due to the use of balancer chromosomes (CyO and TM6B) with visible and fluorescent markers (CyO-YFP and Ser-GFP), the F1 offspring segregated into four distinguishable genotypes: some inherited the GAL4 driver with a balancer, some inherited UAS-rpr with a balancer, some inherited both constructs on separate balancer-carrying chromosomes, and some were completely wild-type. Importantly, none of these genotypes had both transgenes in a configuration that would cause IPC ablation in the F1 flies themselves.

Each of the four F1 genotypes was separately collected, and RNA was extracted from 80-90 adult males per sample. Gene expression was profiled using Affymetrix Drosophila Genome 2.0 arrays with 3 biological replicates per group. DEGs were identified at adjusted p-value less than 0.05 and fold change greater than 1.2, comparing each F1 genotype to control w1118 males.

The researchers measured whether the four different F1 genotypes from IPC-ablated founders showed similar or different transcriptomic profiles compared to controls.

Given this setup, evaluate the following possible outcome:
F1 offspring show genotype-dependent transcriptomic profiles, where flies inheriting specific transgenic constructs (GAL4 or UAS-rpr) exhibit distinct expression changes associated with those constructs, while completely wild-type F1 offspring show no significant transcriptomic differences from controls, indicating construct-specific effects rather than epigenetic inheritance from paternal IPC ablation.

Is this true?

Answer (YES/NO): NO